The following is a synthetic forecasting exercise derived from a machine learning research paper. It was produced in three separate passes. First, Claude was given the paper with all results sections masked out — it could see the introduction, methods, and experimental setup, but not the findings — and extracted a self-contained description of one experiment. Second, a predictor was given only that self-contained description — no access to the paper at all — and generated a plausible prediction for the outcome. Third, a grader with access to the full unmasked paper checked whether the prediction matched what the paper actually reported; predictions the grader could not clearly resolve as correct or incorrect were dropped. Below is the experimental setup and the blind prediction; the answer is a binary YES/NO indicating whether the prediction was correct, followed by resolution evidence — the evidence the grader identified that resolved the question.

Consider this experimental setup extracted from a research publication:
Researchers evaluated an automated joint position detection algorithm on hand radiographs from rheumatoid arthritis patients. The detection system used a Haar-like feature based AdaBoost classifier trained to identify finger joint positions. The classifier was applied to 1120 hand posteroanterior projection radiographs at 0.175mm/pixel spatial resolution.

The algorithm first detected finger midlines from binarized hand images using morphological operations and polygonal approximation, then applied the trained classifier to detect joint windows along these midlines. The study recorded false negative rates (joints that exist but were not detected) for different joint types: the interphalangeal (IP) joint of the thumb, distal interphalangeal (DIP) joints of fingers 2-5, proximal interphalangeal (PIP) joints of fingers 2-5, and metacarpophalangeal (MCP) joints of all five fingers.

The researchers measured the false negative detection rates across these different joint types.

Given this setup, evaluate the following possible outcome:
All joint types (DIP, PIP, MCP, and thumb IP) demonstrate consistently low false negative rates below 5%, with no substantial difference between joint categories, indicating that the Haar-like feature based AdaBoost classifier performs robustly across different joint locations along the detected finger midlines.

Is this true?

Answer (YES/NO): NO